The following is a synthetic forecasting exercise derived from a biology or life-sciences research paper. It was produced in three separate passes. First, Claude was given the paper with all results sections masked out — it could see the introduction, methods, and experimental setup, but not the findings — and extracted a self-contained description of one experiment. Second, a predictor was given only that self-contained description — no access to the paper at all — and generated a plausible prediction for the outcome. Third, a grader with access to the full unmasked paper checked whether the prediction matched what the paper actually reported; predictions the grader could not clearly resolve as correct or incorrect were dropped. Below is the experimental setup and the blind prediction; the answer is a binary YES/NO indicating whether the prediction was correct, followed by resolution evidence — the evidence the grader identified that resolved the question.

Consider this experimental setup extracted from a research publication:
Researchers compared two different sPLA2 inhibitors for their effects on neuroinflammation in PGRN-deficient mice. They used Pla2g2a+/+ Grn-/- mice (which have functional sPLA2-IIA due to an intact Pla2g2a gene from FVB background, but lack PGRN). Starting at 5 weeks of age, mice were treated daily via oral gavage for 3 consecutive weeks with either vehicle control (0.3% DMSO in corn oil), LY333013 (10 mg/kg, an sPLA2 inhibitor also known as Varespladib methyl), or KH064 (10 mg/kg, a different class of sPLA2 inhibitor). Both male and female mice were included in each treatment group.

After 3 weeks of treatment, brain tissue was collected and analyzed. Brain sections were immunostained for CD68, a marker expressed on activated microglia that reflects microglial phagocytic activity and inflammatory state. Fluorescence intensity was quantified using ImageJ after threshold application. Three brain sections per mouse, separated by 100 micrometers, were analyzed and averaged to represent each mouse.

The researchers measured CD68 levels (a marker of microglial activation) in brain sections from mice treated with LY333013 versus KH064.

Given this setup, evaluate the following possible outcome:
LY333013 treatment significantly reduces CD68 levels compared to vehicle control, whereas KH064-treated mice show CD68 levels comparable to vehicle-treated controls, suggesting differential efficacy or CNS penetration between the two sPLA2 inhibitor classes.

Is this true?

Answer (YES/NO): NO